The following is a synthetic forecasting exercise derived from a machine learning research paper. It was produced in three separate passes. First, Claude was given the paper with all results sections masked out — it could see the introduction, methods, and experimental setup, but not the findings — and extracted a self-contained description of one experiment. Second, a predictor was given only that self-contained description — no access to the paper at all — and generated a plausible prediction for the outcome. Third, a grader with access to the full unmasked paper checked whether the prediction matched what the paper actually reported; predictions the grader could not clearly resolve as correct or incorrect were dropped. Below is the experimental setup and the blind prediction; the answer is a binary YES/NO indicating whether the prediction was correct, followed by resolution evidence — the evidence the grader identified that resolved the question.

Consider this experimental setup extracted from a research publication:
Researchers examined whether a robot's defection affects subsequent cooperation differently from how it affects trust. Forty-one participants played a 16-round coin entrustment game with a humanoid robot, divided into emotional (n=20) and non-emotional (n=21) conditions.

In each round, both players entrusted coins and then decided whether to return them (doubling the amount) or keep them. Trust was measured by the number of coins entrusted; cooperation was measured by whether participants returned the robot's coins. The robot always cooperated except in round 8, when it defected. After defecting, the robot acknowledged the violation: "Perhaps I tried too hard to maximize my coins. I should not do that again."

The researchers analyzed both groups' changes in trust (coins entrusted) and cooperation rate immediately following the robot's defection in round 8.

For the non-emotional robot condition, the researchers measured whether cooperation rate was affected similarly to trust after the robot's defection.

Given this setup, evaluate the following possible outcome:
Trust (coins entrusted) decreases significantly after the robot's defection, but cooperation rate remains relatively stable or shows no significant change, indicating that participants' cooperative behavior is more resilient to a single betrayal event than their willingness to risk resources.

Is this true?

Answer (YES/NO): YES